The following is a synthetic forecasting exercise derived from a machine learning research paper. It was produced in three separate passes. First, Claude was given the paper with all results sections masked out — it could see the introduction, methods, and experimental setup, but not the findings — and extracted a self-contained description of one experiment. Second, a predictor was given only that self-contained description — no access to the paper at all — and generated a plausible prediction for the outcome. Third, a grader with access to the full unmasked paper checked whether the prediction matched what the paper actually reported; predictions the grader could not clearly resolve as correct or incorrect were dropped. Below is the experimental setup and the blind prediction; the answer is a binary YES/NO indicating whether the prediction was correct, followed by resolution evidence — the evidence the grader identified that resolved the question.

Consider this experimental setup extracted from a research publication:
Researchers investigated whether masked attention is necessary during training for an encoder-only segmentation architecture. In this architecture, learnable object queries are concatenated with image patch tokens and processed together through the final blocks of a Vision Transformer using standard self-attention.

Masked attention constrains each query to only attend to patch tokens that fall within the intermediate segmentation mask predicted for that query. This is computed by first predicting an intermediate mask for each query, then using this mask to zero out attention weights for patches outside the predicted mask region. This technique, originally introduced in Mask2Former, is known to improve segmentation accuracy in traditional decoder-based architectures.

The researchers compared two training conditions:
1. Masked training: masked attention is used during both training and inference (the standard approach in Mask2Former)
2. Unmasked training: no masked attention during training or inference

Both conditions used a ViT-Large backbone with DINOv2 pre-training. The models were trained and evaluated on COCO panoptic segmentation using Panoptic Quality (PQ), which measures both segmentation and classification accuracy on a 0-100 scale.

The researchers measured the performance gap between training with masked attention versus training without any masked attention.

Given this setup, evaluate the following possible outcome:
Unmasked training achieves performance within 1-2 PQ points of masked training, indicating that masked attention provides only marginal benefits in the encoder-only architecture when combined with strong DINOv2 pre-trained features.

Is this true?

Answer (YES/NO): NO